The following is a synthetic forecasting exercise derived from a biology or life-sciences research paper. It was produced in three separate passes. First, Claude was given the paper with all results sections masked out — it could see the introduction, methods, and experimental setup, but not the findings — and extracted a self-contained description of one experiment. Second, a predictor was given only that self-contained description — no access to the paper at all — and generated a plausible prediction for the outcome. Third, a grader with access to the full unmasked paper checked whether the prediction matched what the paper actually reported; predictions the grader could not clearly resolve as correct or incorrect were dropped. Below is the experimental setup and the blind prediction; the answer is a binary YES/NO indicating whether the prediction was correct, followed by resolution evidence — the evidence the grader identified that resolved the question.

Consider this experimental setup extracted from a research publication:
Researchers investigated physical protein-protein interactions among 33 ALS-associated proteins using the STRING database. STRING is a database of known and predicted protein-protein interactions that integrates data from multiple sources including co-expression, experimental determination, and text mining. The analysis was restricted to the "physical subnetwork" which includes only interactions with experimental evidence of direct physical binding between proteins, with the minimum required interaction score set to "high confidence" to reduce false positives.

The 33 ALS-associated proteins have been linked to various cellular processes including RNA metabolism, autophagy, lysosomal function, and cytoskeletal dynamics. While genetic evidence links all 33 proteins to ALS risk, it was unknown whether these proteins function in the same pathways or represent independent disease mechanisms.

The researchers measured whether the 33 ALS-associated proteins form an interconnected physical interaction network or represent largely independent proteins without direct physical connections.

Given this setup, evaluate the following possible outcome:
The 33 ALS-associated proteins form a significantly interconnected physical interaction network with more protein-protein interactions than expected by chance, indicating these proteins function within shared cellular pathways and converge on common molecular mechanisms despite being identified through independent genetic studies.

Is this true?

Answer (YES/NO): NO